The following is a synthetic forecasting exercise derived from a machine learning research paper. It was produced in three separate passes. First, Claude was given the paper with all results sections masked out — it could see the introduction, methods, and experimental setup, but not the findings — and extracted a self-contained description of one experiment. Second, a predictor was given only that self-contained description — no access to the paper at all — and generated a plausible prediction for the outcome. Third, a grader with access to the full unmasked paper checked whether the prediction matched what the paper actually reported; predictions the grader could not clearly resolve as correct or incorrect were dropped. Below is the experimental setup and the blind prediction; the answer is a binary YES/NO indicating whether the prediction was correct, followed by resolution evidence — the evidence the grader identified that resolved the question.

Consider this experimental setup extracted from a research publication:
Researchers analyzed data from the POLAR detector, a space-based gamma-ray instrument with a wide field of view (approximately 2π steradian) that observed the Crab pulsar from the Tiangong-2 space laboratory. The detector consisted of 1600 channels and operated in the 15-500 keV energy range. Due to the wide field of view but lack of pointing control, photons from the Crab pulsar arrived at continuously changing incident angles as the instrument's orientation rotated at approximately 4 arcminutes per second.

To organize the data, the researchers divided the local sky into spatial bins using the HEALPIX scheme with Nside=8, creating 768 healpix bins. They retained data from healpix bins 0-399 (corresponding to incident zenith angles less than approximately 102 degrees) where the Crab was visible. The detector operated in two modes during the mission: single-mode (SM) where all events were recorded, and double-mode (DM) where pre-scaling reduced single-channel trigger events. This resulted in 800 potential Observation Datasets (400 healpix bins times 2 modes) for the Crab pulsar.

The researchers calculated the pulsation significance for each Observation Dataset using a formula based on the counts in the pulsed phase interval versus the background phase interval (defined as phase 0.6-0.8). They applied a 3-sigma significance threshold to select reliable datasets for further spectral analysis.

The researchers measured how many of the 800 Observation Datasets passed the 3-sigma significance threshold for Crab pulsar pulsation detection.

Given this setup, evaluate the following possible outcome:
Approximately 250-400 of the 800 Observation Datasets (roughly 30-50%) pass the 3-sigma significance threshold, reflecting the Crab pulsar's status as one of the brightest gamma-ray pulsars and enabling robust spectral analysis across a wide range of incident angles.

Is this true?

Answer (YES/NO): NO